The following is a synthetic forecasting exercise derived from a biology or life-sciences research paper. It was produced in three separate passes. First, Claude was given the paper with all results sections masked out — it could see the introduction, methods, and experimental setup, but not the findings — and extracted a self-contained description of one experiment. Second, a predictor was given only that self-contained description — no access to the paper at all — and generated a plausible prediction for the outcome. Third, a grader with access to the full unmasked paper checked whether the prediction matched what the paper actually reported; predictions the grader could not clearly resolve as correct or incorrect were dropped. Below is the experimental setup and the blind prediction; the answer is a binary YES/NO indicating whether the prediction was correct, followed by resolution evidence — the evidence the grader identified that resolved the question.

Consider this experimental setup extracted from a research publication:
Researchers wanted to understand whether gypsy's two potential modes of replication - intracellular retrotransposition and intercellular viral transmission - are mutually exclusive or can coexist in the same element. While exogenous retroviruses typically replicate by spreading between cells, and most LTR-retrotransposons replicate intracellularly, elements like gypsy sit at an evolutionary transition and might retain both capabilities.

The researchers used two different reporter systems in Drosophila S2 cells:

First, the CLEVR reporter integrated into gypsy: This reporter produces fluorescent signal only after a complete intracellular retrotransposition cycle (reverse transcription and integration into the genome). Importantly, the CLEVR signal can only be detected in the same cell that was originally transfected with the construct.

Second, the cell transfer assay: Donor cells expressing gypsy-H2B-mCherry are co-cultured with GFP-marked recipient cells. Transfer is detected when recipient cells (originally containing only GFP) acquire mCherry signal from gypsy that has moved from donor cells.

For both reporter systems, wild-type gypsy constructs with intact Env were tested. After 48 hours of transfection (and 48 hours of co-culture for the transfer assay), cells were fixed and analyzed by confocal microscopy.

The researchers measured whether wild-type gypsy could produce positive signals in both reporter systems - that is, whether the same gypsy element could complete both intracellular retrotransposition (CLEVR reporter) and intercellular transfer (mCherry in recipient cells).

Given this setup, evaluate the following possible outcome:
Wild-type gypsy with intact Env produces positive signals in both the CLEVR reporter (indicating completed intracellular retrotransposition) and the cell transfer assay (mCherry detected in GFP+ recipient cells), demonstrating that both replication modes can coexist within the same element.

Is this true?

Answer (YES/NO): YES